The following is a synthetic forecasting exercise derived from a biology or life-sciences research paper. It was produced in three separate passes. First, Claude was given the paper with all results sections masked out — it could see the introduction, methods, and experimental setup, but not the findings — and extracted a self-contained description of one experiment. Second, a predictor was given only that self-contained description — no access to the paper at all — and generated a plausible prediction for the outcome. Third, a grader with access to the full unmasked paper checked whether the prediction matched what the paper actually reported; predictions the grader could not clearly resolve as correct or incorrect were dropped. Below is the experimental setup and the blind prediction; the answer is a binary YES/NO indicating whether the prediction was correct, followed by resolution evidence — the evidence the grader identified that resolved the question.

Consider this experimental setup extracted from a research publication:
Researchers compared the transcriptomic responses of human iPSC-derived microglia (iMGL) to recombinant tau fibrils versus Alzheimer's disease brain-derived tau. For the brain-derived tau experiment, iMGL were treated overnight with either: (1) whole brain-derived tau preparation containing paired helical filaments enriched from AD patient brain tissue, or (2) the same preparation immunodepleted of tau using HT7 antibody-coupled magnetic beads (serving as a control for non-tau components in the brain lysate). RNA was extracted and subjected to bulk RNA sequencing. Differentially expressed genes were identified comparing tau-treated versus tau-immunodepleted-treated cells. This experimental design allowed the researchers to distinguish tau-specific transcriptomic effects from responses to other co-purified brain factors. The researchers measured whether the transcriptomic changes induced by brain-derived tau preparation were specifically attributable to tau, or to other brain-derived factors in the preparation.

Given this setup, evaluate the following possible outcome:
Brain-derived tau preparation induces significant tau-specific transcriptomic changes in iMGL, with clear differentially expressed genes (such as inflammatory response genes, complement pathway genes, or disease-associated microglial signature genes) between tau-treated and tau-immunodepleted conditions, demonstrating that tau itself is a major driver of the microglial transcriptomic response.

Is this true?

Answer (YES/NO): NO